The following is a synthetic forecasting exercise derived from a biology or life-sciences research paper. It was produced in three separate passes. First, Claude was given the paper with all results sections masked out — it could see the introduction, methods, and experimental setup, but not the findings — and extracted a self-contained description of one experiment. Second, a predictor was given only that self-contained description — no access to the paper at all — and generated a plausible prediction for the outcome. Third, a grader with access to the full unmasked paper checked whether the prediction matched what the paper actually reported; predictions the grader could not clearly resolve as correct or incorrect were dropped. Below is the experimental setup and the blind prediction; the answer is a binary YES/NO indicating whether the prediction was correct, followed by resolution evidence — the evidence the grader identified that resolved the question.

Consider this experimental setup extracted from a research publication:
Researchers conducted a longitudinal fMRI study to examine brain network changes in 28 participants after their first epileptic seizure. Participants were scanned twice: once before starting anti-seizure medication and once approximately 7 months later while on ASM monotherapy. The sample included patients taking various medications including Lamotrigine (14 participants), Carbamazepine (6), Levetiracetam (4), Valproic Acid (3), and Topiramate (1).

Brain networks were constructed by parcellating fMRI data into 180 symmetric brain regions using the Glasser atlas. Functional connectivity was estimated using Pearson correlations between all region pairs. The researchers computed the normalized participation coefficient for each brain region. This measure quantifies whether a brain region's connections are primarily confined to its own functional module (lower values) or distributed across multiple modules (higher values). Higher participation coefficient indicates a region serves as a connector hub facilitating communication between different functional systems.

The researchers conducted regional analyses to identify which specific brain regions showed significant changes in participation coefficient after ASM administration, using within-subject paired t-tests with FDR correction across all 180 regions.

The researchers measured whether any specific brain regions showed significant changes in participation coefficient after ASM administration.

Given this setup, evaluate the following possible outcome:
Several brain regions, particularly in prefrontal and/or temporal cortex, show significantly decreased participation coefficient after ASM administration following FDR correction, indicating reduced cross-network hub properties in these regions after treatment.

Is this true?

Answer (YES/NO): NO